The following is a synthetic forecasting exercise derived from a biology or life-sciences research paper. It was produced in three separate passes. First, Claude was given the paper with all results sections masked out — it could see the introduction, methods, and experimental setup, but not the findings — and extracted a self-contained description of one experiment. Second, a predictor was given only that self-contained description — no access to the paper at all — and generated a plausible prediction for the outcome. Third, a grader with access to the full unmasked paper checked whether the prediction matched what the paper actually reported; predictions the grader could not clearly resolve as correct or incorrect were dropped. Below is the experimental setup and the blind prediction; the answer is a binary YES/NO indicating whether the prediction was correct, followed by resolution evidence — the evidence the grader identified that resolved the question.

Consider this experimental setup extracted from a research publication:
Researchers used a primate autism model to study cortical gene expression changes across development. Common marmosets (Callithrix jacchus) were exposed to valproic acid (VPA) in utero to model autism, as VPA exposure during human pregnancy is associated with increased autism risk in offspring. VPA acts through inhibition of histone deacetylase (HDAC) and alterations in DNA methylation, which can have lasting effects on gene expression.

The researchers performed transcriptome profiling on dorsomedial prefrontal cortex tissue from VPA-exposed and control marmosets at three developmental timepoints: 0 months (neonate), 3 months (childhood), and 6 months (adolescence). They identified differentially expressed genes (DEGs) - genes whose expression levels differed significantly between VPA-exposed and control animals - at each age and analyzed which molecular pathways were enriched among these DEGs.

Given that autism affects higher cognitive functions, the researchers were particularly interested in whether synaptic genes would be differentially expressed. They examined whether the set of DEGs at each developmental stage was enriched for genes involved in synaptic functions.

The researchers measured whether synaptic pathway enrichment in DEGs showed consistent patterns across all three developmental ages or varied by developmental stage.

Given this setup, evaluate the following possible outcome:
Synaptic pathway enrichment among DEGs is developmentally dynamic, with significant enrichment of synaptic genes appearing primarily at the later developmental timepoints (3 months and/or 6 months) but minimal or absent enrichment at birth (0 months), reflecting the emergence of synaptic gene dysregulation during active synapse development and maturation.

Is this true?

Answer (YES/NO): NO